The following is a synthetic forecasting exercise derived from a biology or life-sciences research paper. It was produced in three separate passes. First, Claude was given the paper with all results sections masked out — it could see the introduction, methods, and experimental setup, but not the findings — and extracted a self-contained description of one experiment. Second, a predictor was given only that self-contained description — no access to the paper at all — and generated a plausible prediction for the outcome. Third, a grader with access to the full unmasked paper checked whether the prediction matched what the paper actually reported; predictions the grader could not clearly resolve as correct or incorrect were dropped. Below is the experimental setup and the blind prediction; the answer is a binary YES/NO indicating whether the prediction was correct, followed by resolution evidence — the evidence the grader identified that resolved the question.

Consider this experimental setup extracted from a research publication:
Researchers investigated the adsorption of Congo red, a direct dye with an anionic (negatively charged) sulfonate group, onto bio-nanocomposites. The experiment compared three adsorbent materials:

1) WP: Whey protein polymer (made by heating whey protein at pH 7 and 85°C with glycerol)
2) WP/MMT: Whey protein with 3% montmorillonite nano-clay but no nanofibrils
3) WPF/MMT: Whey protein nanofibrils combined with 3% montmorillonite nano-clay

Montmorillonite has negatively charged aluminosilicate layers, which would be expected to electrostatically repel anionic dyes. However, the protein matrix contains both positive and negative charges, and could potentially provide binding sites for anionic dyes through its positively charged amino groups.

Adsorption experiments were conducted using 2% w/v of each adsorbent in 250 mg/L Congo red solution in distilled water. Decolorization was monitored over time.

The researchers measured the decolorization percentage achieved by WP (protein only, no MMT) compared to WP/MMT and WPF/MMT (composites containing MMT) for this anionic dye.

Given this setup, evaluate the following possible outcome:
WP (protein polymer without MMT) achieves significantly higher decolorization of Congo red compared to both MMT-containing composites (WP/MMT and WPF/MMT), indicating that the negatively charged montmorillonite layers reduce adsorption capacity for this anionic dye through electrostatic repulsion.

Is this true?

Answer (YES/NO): NO